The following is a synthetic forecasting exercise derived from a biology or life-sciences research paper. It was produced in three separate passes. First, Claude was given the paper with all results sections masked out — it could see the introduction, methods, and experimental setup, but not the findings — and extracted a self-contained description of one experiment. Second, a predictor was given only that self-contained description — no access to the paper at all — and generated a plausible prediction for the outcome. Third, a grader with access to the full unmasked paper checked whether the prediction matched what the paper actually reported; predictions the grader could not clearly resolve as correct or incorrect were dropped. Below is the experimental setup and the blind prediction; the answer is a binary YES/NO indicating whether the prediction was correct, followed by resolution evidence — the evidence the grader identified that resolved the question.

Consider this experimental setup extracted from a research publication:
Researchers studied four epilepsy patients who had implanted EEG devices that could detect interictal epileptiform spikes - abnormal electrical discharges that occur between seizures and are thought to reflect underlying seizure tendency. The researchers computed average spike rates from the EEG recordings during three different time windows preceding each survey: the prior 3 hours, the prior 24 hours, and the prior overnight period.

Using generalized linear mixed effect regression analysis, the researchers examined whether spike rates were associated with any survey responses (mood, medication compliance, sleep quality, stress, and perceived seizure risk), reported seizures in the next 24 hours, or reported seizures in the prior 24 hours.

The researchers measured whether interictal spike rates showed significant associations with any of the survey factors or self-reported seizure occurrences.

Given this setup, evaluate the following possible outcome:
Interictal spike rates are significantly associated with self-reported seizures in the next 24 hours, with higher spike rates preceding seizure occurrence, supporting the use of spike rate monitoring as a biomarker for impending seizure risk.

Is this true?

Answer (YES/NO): NO